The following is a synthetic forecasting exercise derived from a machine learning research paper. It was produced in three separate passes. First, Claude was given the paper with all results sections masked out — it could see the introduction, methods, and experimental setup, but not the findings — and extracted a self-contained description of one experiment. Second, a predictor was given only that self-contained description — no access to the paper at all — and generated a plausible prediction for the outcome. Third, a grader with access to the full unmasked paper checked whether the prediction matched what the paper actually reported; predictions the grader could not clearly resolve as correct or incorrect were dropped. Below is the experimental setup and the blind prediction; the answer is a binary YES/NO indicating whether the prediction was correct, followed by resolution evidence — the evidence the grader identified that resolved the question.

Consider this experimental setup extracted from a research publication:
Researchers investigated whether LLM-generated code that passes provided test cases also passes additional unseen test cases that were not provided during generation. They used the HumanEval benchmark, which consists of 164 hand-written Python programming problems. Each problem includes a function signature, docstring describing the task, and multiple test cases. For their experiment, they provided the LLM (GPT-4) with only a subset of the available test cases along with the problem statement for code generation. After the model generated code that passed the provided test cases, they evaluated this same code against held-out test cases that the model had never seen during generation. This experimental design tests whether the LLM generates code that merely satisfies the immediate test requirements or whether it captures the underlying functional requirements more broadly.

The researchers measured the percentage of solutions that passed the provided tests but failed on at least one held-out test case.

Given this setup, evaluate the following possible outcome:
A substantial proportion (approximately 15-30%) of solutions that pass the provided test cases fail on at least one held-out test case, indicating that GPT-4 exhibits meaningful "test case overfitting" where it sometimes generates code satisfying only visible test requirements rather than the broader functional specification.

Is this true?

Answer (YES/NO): NO